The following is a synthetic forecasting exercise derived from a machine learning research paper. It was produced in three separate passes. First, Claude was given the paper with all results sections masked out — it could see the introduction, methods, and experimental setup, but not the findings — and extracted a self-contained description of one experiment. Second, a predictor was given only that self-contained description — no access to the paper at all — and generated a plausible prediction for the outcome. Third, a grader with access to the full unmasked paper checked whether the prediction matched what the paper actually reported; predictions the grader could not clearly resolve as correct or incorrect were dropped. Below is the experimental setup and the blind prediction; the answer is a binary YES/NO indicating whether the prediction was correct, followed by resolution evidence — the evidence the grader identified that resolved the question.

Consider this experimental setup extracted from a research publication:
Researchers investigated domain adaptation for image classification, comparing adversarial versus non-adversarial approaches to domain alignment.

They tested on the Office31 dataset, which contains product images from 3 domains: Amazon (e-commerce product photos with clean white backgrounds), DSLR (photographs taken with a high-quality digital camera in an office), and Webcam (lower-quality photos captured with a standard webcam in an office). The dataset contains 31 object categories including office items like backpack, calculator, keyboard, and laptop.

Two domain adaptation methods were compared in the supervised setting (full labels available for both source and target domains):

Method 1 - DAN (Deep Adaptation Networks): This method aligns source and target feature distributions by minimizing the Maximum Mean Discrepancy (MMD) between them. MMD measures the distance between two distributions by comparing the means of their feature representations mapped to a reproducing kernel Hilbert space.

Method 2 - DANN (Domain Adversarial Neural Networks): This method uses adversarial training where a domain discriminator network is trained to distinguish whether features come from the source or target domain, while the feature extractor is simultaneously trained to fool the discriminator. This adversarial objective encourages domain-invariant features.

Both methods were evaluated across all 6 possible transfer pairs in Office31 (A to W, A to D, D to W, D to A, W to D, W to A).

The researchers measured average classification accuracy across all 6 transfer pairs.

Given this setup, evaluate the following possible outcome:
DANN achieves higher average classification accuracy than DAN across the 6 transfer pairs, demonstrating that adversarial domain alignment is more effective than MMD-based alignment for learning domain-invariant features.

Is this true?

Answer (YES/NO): NO